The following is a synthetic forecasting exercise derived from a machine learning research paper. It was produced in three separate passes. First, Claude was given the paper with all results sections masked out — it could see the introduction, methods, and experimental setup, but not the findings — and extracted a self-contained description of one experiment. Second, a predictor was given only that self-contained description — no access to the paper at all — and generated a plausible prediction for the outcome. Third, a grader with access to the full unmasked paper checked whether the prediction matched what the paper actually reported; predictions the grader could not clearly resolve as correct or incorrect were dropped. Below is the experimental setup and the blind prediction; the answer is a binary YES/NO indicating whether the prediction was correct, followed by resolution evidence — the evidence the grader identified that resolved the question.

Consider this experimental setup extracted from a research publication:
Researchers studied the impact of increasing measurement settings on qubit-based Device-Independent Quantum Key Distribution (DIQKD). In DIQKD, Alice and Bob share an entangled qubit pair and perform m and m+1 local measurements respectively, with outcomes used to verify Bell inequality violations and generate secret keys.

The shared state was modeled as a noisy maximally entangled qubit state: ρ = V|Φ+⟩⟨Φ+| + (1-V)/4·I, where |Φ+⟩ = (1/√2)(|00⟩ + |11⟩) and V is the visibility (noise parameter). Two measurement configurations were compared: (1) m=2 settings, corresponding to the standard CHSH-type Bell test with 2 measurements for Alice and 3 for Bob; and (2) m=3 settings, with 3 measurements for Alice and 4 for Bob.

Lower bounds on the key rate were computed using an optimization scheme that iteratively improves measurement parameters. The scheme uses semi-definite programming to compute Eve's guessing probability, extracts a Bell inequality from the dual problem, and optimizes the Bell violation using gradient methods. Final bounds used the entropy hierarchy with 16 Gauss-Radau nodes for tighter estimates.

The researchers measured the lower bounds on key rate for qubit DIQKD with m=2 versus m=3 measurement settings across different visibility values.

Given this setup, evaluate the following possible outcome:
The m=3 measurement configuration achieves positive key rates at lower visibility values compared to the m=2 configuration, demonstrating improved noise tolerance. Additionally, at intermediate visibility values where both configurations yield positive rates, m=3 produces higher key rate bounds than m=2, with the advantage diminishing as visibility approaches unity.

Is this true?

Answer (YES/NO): NO